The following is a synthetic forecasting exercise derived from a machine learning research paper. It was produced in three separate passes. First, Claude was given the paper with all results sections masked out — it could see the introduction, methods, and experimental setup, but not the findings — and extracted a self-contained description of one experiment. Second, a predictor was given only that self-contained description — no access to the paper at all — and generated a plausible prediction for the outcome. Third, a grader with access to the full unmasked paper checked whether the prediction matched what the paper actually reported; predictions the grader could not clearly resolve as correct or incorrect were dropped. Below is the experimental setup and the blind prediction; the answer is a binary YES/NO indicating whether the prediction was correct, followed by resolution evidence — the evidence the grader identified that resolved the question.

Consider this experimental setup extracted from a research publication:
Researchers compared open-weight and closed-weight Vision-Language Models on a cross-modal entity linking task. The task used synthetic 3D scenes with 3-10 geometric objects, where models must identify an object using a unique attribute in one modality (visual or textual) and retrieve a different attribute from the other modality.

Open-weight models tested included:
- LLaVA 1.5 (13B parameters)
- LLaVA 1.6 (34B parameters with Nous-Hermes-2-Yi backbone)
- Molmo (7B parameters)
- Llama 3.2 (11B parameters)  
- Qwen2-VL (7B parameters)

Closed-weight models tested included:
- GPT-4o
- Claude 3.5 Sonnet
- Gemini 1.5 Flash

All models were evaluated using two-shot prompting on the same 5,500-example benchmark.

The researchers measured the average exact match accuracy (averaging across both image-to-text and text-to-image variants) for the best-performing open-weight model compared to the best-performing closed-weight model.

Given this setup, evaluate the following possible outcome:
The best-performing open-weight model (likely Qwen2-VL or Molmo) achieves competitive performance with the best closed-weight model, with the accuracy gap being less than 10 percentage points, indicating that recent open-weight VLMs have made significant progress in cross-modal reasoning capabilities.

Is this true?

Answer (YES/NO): YES